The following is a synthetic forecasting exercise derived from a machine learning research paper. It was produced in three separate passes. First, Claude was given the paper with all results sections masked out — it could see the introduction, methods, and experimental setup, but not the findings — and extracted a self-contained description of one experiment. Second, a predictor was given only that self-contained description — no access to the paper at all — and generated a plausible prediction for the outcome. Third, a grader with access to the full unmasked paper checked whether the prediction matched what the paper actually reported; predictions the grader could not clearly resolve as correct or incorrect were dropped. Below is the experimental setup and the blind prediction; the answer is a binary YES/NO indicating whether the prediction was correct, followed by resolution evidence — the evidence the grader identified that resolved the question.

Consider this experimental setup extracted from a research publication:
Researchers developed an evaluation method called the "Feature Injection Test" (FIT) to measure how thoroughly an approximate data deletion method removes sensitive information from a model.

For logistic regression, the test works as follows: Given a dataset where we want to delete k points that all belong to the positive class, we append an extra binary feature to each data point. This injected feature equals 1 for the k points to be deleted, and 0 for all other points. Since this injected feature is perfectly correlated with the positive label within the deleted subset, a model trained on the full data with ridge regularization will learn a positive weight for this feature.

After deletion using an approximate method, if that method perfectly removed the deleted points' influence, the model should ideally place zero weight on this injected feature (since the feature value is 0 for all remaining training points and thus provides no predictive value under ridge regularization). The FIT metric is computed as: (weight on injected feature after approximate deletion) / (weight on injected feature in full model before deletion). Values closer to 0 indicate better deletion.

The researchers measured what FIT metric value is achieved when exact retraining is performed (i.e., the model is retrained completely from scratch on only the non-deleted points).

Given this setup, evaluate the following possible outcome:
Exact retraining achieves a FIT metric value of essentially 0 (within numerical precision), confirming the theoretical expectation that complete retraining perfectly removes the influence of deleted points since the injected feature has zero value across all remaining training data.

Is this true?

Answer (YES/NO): YES